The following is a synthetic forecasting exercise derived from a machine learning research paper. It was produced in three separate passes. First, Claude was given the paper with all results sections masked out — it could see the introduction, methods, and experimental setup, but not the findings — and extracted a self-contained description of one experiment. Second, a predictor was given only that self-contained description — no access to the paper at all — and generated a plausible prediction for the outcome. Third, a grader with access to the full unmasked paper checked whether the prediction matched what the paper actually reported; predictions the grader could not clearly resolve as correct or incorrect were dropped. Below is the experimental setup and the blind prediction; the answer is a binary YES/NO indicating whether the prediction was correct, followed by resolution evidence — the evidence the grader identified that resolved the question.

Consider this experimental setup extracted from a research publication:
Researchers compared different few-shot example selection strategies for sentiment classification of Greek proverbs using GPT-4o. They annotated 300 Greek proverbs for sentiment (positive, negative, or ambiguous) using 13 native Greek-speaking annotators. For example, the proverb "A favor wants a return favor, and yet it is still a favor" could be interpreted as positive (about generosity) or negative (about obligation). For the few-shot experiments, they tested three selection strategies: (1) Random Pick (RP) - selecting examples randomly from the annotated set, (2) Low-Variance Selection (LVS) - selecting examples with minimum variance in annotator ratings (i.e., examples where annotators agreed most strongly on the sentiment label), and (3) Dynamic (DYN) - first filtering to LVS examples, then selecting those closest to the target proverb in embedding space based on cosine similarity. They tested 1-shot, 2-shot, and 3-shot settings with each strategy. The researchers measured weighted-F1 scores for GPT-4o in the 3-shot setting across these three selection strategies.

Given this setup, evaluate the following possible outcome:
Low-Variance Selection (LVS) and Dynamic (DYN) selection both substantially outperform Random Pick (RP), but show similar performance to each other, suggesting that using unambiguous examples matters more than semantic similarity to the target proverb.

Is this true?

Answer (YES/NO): NO